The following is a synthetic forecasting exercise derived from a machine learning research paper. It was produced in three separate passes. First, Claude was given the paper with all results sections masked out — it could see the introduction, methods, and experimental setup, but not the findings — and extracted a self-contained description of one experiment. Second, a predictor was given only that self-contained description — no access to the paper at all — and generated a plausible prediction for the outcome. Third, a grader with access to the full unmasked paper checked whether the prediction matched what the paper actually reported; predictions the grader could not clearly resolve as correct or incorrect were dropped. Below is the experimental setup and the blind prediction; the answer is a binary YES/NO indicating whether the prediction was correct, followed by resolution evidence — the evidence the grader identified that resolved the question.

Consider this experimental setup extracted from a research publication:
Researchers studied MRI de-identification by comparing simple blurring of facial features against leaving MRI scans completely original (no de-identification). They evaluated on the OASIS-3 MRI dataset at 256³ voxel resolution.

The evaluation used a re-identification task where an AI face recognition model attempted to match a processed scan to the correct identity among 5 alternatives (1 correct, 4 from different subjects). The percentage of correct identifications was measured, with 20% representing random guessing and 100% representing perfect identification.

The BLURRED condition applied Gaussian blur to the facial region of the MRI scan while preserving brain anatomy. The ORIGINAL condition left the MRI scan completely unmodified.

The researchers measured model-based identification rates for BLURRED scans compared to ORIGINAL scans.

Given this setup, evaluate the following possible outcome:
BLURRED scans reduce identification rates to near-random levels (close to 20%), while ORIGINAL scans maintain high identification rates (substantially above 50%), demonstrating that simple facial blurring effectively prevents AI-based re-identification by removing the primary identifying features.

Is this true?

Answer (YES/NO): NO